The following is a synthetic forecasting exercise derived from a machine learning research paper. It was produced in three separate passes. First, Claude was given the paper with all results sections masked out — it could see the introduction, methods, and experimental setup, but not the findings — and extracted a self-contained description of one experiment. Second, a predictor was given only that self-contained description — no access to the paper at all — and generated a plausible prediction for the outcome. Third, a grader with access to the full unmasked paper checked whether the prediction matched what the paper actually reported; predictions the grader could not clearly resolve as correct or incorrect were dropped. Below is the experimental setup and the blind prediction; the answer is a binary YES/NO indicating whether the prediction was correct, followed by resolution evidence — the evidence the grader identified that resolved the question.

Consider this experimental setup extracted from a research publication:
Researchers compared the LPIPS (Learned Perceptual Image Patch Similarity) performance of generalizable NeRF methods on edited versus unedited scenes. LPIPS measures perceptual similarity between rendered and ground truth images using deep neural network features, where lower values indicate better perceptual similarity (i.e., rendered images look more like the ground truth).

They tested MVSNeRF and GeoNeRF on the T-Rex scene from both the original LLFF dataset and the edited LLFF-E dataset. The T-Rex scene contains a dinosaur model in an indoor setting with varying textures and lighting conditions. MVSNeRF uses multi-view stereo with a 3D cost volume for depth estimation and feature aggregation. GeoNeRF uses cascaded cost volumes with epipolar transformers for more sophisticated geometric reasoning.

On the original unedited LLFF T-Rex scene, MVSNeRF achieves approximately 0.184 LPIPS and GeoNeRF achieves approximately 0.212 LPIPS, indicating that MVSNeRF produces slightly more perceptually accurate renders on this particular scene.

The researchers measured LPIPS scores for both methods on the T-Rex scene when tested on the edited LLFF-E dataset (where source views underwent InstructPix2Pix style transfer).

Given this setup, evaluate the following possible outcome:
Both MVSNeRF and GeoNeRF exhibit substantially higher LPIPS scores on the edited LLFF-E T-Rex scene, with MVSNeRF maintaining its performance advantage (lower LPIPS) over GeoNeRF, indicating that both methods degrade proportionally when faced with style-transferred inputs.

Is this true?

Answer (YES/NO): NO